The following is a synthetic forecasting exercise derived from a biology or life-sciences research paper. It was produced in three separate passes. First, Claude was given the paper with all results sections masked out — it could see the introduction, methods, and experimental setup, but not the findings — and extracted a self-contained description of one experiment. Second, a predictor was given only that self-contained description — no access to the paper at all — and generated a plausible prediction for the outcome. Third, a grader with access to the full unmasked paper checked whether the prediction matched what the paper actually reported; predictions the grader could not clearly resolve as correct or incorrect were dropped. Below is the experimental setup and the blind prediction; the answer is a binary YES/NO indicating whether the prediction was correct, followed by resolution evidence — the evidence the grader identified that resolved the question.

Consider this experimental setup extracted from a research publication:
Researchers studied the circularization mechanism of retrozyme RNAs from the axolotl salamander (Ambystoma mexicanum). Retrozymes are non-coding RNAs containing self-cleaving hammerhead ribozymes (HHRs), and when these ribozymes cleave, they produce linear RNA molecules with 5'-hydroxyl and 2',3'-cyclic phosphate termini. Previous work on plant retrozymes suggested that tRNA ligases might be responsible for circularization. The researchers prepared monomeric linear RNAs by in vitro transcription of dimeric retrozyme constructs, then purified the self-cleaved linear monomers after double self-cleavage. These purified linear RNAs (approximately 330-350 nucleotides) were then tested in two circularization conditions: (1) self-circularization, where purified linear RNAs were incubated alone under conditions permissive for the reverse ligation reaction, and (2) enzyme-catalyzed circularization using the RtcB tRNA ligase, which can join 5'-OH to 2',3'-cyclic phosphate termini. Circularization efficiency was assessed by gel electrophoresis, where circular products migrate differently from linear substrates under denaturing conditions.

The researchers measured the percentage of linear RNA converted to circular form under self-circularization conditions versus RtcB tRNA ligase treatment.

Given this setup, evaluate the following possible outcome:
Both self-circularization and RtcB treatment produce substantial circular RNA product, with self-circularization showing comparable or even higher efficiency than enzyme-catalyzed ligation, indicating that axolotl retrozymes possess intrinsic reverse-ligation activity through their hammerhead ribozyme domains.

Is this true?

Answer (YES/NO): NO